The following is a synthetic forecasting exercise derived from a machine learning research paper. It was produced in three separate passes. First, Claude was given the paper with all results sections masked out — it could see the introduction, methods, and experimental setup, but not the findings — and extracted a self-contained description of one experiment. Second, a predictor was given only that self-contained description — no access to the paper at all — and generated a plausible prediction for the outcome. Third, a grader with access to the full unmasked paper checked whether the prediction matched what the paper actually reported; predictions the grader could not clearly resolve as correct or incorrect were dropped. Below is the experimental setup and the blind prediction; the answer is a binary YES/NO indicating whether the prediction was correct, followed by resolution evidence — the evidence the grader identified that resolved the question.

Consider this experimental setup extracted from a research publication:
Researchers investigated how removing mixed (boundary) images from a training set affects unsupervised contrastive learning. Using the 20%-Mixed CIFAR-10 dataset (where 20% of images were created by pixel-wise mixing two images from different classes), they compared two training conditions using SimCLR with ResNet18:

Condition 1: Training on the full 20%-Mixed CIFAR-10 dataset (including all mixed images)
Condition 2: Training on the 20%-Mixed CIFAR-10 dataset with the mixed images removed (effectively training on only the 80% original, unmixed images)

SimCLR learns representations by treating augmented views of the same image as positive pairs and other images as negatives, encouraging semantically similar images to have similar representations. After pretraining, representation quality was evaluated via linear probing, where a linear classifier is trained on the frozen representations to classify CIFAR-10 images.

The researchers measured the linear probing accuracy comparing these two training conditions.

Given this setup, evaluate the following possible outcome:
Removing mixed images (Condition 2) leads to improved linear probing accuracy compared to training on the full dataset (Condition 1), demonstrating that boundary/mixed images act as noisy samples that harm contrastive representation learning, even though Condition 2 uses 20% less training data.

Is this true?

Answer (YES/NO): YES